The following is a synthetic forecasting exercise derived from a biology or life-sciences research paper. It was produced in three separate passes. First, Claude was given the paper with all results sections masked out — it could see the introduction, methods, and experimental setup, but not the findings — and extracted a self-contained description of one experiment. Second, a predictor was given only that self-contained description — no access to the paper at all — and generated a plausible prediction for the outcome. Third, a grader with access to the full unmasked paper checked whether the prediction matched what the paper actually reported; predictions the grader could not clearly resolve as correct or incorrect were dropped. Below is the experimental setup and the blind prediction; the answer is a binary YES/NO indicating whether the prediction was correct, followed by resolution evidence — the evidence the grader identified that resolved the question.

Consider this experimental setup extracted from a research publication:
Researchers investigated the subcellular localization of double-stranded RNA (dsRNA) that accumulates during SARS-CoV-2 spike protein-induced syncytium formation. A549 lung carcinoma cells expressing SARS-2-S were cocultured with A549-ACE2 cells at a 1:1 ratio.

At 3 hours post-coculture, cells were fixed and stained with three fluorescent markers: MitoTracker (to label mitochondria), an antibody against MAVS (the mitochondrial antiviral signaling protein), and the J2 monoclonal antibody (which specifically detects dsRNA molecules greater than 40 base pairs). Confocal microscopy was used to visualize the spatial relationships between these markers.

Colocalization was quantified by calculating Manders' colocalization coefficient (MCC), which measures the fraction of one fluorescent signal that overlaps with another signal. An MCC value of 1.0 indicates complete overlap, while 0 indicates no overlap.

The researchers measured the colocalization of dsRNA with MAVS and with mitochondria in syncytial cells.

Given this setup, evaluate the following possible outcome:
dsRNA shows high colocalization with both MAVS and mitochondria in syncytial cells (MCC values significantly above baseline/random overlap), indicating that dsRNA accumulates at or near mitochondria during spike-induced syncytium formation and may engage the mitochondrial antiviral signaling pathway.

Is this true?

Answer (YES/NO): NO